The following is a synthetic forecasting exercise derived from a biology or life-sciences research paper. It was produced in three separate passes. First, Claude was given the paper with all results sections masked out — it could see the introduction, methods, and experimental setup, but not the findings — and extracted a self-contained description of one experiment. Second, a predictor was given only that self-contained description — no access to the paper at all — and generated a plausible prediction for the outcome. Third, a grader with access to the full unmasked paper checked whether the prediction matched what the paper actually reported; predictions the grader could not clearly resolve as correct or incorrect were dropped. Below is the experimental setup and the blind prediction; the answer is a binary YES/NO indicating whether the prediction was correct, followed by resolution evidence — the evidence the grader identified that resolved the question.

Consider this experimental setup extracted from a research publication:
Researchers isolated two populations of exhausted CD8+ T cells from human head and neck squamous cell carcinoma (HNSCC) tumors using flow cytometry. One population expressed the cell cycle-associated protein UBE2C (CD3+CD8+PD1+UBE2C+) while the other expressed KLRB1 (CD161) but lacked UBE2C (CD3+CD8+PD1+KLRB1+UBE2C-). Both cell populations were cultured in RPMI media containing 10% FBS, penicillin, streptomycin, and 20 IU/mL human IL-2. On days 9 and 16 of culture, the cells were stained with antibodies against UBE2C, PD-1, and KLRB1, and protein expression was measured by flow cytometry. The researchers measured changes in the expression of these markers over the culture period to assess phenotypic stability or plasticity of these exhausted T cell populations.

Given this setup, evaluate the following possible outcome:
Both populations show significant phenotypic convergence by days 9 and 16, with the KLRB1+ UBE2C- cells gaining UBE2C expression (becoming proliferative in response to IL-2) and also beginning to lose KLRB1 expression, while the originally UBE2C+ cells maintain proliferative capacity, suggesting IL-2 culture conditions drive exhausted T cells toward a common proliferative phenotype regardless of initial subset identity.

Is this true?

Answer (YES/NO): NO